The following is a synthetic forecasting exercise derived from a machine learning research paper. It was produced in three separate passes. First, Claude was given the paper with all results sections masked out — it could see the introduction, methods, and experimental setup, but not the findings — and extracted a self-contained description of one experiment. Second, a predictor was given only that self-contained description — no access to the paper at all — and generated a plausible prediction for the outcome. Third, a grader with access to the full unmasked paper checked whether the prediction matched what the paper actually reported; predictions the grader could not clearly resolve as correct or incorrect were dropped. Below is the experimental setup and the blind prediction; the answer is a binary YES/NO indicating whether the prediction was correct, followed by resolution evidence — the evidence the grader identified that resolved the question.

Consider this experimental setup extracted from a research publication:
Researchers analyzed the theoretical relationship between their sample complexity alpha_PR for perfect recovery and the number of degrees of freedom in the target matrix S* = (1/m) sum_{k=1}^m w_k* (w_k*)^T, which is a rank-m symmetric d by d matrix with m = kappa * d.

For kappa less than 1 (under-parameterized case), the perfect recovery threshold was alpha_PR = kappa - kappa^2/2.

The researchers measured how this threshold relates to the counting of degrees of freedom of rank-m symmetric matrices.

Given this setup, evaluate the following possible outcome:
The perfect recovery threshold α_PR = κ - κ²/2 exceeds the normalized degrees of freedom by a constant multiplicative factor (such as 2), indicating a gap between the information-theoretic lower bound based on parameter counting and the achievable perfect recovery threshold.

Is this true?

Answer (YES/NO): NO